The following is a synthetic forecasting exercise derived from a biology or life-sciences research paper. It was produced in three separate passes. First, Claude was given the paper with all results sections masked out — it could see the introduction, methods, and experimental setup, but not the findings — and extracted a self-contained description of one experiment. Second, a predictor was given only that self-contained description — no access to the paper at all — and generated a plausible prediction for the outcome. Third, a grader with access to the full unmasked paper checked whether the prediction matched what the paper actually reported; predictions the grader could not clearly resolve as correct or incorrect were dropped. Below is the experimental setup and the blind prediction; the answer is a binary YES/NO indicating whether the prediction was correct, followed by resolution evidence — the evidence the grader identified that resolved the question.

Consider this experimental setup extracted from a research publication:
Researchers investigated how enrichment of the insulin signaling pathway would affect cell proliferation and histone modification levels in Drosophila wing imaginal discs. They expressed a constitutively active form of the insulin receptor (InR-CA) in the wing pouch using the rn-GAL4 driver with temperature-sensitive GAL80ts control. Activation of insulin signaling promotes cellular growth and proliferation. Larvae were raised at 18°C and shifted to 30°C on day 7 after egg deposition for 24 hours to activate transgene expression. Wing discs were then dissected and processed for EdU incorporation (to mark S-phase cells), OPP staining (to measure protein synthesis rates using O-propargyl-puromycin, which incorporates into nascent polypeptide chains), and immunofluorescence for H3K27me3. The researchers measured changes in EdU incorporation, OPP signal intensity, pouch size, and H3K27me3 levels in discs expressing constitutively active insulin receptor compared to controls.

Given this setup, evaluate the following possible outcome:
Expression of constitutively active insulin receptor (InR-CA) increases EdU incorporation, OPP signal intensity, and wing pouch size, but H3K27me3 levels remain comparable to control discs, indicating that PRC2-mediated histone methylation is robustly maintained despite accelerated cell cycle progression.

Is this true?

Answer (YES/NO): YES